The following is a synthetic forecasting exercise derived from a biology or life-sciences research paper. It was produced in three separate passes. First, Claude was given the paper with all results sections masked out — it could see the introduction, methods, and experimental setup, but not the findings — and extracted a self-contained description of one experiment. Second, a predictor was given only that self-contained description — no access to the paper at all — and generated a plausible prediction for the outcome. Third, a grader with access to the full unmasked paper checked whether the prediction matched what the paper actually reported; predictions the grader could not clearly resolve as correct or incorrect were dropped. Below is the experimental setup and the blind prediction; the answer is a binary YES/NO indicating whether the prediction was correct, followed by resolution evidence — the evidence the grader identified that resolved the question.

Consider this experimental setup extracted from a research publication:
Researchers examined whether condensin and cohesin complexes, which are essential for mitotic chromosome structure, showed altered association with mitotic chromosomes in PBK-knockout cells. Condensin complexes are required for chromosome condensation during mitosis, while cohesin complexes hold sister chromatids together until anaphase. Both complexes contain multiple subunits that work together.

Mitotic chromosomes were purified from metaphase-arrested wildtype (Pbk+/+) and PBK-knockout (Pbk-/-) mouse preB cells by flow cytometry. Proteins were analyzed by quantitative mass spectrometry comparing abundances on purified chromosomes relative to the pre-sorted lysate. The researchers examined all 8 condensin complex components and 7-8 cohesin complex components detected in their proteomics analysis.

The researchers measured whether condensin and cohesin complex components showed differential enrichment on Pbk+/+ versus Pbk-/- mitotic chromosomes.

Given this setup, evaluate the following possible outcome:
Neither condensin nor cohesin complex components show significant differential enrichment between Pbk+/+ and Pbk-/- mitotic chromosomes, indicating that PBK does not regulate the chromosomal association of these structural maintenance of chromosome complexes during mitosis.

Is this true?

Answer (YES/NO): NO